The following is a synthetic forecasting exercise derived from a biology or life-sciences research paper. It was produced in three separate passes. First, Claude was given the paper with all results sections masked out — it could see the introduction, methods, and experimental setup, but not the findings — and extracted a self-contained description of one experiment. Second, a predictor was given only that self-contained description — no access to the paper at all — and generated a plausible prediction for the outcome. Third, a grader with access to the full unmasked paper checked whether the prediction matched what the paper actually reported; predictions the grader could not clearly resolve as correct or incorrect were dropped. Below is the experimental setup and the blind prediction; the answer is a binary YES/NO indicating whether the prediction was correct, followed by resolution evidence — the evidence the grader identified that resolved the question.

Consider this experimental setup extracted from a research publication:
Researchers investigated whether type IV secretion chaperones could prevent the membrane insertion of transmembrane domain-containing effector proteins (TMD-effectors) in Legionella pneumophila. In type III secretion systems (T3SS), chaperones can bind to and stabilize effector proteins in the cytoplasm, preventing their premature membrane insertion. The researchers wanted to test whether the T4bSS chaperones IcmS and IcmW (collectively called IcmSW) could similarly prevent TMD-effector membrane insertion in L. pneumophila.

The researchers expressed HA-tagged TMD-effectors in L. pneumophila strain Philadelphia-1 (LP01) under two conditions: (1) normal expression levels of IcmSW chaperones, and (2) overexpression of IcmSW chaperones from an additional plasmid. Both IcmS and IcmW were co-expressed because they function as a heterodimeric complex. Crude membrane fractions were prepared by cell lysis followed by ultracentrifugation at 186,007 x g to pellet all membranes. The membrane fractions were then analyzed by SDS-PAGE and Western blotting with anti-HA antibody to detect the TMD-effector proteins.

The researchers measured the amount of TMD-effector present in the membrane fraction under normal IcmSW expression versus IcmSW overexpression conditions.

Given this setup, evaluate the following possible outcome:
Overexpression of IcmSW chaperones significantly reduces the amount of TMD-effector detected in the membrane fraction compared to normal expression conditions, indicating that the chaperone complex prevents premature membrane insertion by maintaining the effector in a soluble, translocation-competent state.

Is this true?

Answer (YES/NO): NO